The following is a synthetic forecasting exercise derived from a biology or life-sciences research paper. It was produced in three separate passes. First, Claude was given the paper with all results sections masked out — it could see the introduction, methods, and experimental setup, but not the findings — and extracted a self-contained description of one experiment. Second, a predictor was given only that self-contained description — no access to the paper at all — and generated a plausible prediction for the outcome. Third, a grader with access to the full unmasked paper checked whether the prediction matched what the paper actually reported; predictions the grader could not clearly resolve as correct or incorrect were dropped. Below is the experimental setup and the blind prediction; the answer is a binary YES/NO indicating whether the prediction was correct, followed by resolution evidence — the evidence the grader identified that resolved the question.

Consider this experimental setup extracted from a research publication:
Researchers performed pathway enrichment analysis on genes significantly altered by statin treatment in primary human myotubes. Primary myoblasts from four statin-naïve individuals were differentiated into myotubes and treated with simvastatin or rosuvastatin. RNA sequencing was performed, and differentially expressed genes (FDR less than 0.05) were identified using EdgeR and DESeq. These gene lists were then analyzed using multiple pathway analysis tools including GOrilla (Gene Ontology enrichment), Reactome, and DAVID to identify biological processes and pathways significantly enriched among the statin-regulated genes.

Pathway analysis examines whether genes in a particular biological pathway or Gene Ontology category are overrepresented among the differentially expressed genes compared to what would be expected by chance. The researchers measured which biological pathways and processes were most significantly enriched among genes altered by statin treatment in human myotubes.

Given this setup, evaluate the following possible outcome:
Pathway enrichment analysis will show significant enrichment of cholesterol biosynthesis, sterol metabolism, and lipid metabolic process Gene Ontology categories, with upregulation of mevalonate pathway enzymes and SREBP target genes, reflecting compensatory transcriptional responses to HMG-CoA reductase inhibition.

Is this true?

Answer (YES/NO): YES